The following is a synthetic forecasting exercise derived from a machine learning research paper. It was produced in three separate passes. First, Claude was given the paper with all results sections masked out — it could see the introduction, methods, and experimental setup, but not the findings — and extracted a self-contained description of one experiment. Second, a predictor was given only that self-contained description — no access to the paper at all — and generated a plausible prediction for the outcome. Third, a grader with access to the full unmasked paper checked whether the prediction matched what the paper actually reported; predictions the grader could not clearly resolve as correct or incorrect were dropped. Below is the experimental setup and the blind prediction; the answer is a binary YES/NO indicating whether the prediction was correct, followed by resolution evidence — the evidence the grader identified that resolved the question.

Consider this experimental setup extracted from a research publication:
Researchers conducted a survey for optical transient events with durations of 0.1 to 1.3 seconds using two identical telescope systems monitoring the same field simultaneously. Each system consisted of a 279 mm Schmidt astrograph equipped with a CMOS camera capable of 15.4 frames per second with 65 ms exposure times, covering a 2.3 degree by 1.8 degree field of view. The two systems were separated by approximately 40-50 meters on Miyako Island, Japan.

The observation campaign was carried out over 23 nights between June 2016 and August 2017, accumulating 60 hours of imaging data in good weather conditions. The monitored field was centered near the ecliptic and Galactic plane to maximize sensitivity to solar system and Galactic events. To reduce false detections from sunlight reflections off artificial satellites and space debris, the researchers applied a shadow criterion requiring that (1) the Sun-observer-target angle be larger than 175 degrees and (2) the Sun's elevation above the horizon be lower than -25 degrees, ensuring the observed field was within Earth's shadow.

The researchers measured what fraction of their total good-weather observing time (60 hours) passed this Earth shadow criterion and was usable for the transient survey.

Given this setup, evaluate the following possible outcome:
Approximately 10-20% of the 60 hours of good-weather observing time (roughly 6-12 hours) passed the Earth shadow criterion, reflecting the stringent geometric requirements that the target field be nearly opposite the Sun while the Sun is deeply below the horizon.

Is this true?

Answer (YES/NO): YES